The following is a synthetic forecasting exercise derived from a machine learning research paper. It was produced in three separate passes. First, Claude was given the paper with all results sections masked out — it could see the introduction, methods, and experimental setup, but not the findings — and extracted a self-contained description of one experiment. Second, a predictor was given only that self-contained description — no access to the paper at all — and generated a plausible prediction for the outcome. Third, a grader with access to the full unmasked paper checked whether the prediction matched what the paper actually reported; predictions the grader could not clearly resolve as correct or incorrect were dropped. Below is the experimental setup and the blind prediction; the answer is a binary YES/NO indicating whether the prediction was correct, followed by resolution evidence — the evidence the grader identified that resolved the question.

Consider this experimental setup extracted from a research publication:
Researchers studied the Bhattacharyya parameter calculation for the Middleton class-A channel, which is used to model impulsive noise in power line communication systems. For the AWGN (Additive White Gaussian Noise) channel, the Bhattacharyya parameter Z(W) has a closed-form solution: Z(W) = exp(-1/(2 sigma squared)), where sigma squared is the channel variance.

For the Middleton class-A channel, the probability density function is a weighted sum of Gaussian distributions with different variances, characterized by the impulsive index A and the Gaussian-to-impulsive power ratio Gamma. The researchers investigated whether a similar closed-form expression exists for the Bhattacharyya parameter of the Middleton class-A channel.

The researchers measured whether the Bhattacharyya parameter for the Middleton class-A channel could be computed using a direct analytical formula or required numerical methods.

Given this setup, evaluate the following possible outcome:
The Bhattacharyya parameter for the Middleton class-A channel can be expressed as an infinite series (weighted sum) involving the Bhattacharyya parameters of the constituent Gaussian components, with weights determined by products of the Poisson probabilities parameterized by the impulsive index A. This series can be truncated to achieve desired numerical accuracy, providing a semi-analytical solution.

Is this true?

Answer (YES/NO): NO